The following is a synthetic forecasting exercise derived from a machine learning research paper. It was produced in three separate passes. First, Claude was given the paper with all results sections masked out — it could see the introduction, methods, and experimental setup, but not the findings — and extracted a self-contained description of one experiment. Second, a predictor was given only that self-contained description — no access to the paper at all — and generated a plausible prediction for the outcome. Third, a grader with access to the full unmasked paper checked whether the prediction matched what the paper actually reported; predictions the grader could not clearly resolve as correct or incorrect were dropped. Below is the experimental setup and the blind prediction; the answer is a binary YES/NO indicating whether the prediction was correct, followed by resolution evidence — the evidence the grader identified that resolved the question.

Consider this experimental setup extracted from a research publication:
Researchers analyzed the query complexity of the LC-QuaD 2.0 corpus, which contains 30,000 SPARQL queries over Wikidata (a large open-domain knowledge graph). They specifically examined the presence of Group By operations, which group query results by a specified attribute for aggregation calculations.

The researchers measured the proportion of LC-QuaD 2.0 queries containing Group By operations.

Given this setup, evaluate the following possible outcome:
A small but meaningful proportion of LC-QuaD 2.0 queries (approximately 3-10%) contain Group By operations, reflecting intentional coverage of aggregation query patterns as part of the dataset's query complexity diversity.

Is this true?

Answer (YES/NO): NO